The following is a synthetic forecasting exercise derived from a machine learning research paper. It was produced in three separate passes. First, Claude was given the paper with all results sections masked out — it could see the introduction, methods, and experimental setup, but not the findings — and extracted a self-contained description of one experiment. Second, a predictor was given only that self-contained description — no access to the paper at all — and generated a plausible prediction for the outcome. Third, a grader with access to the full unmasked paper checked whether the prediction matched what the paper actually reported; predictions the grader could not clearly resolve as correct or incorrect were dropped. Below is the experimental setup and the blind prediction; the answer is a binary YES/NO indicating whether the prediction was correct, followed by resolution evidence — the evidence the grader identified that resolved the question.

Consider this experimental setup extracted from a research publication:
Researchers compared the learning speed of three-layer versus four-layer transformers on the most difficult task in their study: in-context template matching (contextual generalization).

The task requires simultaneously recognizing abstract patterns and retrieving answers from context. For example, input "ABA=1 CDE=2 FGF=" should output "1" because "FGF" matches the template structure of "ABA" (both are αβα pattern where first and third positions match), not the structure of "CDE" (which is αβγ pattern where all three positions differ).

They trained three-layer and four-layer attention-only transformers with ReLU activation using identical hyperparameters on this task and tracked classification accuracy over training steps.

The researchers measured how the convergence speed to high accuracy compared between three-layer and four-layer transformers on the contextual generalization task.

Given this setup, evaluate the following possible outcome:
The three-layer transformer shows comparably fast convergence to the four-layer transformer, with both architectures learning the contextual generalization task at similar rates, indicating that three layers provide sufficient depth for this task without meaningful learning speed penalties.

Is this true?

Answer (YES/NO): NO